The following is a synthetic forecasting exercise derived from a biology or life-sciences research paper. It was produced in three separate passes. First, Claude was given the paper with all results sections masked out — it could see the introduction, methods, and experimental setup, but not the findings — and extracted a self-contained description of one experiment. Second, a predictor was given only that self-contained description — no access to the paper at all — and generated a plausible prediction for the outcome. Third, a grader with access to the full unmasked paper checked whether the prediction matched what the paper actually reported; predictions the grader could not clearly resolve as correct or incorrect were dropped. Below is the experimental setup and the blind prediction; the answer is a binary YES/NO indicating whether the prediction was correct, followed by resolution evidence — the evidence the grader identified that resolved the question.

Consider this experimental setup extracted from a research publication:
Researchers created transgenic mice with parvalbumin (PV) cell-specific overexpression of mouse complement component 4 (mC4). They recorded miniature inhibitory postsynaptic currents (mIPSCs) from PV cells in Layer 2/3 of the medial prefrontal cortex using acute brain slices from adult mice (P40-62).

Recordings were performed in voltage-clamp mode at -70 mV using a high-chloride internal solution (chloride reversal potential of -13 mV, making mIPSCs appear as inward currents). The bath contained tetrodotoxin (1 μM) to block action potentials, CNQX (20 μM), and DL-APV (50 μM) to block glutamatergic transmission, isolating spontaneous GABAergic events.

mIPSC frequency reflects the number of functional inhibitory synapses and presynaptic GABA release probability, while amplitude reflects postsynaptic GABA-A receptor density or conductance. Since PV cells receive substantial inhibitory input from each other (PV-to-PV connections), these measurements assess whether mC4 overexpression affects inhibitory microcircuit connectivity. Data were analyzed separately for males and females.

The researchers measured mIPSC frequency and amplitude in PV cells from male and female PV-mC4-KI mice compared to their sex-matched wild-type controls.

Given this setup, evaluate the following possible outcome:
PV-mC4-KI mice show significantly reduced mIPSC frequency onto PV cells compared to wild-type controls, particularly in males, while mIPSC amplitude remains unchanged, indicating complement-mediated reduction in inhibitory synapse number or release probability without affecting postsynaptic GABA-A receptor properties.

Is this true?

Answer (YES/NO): NO